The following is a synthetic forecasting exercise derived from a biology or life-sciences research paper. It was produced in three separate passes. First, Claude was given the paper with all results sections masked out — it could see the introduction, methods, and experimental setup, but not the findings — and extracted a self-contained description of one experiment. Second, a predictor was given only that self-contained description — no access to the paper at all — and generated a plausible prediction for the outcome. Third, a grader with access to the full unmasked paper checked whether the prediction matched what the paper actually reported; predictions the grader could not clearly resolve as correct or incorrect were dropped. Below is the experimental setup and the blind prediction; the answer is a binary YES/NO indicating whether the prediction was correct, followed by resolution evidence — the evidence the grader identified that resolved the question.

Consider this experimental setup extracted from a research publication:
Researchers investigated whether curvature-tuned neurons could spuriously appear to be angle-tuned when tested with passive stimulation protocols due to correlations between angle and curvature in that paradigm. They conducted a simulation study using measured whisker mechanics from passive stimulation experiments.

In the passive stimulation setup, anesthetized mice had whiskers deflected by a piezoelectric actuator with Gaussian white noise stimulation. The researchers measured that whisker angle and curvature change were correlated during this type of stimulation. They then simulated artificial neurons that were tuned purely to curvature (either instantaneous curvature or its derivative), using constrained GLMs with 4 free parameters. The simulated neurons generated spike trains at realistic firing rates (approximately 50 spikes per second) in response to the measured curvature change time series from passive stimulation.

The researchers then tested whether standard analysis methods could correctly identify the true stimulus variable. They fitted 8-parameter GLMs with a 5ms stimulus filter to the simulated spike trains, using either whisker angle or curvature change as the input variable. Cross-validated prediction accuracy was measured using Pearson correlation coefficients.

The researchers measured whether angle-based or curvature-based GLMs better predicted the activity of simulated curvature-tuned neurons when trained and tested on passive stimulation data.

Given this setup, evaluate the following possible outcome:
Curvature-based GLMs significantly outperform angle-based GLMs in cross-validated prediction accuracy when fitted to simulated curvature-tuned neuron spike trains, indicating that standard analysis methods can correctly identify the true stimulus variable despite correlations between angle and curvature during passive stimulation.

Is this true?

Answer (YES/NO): NO